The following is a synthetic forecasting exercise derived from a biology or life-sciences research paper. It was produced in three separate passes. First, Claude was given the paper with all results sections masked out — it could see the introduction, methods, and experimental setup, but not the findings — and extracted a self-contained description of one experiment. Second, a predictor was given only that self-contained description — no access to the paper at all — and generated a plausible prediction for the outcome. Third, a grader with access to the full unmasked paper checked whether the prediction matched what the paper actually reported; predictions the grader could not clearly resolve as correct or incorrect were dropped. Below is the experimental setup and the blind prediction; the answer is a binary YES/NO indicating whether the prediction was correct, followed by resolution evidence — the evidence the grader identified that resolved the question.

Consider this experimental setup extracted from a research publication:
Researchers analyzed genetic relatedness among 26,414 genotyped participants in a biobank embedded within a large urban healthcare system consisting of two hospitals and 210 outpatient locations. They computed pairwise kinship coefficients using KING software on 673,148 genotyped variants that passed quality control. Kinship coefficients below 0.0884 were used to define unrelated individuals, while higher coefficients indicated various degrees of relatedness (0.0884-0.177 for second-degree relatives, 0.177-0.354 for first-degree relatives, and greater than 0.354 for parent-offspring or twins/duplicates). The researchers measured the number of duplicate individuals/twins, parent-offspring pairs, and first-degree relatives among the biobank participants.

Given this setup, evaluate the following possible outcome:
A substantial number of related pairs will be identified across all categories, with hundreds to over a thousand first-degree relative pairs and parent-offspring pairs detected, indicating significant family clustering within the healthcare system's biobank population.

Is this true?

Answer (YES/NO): NO